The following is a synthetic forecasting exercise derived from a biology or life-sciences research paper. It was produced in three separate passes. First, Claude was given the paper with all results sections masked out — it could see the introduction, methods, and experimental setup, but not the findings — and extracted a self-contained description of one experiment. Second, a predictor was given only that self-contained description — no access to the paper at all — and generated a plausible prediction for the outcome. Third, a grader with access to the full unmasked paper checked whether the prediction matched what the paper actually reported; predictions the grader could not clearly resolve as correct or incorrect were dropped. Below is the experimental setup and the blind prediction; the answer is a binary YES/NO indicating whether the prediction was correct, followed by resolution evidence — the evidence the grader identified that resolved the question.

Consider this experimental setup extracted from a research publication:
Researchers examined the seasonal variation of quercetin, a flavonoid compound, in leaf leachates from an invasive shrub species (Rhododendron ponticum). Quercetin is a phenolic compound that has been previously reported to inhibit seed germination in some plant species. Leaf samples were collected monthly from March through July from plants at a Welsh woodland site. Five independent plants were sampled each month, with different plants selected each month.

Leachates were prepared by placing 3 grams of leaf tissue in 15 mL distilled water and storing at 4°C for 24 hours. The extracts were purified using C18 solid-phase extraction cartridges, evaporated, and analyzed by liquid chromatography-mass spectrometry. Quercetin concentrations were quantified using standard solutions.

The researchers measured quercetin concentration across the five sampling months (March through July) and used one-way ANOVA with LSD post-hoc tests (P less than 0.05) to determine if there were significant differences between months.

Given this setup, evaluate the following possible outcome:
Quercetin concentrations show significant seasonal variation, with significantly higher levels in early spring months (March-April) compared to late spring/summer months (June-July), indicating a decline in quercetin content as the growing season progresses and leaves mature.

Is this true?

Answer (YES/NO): NO